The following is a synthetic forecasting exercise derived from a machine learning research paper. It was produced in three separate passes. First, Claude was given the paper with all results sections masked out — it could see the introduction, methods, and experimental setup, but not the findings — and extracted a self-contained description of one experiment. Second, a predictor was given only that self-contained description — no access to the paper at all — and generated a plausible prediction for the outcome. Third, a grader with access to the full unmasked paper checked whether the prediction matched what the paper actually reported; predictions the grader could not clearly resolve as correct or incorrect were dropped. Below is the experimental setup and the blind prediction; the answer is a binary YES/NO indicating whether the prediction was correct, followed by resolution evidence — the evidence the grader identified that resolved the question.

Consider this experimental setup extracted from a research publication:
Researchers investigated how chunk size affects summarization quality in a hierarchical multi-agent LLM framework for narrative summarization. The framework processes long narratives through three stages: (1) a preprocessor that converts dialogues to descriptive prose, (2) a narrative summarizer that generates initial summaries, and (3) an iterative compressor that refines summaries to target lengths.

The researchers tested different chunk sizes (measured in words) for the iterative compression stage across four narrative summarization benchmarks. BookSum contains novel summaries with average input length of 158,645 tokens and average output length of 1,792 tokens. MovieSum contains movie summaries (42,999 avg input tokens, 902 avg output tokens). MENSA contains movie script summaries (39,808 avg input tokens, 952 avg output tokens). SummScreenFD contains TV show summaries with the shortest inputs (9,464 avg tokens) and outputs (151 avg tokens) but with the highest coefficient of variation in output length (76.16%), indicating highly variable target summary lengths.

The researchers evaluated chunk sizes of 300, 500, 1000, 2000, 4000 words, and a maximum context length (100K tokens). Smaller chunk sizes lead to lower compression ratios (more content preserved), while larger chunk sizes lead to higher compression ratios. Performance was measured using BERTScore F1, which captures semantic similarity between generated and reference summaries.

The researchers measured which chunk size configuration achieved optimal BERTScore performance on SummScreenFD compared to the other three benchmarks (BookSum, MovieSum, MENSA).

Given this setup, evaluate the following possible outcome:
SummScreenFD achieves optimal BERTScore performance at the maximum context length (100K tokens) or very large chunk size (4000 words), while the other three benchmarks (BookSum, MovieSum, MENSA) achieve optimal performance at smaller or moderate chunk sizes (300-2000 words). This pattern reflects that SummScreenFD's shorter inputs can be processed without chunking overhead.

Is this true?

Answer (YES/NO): YES